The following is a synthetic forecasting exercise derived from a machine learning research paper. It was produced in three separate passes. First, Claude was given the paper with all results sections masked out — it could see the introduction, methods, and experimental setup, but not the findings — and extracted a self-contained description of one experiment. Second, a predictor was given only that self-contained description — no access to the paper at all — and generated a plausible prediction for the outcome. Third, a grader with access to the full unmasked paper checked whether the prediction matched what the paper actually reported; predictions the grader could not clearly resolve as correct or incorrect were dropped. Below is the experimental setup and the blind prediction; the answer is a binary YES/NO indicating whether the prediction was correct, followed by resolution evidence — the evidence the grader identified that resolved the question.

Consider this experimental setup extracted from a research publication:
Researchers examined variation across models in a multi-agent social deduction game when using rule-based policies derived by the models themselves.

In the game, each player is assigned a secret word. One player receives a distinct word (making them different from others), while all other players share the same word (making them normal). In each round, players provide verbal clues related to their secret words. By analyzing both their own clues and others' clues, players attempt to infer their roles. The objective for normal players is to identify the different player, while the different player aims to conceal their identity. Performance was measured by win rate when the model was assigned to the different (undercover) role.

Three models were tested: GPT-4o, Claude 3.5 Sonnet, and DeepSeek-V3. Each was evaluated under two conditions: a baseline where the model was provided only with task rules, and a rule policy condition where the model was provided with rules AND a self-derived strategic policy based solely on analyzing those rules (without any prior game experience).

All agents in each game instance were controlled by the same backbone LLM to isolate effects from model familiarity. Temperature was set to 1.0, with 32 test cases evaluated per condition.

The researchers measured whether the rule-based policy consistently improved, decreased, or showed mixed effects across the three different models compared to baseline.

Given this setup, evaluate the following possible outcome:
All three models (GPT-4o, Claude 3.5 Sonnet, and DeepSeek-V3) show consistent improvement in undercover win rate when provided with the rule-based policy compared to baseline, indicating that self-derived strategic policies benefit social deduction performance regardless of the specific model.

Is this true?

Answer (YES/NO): NO